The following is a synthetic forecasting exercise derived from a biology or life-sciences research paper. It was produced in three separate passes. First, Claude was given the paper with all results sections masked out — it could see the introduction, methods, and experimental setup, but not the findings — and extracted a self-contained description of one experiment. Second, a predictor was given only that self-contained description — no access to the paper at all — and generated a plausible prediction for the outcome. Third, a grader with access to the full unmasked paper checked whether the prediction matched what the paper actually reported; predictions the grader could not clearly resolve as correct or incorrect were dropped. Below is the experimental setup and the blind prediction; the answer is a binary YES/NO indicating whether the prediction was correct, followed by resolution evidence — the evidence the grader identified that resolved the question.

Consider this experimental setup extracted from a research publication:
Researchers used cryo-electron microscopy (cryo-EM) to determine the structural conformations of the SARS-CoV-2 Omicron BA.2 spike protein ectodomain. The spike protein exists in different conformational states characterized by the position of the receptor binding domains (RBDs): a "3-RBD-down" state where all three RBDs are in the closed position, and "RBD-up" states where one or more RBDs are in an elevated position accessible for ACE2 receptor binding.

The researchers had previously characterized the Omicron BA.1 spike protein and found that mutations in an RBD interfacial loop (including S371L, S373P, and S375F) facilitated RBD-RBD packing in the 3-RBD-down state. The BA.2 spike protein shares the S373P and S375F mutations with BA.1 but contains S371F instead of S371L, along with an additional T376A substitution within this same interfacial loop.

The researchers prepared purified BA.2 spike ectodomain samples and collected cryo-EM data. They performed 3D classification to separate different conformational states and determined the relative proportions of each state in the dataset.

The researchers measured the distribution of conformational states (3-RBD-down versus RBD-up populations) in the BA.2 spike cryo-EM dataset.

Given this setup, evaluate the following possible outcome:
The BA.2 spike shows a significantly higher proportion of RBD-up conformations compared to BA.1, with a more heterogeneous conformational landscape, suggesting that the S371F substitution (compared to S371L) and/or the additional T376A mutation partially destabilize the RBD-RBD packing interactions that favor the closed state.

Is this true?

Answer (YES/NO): NO